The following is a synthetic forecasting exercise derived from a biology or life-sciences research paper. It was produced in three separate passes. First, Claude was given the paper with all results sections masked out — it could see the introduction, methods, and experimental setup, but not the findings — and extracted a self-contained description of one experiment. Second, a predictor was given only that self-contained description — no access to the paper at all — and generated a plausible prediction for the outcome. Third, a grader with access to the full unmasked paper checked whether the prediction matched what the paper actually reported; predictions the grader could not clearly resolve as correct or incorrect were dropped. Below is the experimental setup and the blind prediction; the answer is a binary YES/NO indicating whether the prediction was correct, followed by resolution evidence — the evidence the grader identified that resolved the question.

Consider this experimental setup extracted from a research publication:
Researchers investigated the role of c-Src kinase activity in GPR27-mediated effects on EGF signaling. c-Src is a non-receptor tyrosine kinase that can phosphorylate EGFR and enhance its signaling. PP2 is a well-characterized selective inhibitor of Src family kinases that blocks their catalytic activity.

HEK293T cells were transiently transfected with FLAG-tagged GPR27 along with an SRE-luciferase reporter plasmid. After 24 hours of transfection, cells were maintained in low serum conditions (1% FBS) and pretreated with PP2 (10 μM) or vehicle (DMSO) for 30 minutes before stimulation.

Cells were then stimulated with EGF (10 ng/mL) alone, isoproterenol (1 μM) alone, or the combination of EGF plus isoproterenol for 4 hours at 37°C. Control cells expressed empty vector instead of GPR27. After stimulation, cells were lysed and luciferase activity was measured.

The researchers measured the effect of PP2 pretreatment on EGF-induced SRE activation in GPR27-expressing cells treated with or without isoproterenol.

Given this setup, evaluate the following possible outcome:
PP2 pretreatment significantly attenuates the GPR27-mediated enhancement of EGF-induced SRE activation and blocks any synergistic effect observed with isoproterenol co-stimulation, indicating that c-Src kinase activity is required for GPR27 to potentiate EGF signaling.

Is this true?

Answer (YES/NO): NO